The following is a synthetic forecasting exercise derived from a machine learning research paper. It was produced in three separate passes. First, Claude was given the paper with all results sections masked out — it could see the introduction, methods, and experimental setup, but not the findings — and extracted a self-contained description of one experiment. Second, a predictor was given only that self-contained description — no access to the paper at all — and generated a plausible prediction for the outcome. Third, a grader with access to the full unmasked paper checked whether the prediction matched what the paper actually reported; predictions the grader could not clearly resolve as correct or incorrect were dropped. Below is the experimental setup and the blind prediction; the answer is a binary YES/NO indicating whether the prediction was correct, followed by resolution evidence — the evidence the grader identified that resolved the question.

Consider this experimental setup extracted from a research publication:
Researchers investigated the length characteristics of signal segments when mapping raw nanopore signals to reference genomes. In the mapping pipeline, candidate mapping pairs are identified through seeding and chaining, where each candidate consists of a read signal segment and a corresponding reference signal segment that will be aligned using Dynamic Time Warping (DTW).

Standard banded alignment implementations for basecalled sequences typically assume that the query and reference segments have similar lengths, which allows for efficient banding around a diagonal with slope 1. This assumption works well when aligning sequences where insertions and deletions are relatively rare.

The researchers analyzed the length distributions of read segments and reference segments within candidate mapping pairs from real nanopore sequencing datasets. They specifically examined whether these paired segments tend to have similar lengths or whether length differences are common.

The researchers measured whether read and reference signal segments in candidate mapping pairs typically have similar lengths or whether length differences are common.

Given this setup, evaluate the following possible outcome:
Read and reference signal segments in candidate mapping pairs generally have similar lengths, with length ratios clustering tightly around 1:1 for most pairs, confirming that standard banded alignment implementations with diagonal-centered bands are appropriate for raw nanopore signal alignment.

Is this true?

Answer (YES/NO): NO